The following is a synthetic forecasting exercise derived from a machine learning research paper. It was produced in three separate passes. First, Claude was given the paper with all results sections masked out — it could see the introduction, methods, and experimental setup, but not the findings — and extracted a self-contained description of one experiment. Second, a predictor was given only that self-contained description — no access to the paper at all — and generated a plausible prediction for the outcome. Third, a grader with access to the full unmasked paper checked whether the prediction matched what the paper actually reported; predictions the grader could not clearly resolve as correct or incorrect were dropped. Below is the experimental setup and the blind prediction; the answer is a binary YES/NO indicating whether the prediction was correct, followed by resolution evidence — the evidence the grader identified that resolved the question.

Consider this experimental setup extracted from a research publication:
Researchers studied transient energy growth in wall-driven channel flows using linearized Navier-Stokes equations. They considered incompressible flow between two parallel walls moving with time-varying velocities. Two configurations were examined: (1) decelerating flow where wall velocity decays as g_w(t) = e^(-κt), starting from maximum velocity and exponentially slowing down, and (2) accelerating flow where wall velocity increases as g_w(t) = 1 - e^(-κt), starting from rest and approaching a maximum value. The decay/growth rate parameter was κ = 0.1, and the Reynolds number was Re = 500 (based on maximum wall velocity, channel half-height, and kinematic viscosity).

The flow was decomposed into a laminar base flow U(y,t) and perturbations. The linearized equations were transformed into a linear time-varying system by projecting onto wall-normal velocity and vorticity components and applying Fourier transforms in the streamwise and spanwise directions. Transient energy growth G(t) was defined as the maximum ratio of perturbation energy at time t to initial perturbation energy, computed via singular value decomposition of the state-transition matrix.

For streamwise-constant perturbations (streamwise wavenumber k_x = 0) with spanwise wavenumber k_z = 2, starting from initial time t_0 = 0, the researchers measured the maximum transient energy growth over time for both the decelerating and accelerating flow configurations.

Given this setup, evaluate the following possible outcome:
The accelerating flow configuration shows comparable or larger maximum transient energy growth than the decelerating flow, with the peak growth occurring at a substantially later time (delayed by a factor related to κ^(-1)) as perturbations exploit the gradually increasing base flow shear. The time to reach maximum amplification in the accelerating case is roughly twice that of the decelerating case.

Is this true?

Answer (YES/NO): NO